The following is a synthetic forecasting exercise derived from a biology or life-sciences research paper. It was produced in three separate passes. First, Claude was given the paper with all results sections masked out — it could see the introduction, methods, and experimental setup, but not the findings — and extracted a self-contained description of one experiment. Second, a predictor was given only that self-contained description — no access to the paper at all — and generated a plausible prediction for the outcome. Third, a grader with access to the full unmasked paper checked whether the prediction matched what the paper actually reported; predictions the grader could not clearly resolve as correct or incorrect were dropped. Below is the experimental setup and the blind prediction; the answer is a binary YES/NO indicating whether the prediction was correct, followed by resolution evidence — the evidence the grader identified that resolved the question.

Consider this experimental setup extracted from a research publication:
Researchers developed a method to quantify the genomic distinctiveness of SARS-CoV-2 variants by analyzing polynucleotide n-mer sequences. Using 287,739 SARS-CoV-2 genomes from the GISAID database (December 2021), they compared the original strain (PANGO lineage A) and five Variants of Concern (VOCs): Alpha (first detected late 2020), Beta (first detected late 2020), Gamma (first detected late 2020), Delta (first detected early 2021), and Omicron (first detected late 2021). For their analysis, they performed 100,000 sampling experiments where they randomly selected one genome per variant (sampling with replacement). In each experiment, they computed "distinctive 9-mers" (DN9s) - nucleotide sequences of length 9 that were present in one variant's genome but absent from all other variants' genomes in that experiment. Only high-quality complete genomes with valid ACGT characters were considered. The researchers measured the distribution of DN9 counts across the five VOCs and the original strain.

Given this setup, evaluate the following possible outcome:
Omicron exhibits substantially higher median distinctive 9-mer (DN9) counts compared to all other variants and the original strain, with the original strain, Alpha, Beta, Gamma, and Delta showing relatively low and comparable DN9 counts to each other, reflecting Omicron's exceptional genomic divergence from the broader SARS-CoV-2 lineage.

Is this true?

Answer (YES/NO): NO